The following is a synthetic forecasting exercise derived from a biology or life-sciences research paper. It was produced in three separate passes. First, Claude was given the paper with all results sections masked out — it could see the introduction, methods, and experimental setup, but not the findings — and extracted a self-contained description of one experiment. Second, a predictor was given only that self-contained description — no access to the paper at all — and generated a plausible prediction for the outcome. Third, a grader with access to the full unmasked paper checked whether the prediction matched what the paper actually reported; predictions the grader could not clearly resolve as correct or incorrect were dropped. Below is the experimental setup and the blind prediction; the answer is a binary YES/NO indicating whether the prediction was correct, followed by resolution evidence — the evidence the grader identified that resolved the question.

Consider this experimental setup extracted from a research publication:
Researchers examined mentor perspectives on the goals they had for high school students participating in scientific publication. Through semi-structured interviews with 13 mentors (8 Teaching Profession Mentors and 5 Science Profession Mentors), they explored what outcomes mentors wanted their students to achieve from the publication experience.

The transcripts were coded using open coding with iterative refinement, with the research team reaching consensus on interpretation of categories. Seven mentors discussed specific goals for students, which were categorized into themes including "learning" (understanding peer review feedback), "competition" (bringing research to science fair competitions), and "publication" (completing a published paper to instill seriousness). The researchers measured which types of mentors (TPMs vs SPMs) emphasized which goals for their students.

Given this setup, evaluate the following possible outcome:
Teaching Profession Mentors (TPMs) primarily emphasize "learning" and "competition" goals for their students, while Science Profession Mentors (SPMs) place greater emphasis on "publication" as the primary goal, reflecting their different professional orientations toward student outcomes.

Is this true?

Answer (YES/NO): NO